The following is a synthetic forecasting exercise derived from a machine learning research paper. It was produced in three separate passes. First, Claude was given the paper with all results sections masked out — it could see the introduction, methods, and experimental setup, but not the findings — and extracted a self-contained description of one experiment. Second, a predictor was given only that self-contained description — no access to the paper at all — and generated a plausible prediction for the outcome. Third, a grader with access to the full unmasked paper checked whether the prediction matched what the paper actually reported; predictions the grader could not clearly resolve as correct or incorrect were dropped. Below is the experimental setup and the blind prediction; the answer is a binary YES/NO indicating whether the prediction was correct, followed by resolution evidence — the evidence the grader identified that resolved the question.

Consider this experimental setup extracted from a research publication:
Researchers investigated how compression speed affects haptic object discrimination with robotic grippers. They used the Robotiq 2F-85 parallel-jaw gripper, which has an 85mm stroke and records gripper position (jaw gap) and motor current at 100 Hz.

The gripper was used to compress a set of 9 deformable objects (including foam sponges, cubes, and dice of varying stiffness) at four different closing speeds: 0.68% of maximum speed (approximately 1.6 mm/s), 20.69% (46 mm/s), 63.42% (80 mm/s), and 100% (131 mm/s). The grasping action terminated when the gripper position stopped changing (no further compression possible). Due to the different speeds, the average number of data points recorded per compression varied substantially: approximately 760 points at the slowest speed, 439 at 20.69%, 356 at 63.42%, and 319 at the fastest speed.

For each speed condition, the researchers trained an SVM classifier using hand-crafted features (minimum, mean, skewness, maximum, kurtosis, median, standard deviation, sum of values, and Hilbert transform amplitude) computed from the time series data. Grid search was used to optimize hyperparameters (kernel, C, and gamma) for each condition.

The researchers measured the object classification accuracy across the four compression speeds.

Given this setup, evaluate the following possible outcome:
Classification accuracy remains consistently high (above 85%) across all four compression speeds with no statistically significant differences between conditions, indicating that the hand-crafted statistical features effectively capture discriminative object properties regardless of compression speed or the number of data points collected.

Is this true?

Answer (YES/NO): NO